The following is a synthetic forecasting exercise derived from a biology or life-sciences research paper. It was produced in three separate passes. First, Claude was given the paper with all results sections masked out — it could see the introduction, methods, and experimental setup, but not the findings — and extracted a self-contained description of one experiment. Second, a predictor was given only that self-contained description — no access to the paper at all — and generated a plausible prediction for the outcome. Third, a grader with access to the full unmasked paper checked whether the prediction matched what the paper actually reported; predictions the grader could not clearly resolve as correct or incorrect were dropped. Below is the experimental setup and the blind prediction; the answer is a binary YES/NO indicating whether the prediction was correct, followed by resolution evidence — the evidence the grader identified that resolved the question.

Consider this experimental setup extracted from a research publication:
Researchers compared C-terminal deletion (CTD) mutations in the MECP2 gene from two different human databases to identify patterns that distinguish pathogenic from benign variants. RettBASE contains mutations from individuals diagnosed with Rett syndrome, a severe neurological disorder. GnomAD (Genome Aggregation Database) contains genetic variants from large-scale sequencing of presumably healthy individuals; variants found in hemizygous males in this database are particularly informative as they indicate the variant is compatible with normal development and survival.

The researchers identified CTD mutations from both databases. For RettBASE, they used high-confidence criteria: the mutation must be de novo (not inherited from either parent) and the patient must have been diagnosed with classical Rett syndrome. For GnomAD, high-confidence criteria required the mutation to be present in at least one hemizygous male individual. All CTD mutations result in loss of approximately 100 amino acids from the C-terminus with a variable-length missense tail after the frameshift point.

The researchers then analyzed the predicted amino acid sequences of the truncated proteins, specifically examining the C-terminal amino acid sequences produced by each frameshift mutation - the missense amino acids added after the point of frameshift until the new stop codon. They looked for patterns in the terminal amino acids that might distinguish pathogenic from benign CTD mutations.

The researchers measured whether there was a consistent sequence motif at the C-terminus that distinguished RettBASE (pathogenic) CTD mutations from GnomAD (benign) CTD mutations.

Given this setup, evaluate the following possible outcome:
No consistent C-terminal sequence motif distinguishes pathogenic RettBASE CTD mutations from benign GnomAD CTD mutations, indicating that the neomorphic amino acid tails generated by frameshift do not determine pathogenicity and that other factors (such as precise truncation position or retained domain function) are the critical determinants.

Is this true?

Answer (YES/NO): NO